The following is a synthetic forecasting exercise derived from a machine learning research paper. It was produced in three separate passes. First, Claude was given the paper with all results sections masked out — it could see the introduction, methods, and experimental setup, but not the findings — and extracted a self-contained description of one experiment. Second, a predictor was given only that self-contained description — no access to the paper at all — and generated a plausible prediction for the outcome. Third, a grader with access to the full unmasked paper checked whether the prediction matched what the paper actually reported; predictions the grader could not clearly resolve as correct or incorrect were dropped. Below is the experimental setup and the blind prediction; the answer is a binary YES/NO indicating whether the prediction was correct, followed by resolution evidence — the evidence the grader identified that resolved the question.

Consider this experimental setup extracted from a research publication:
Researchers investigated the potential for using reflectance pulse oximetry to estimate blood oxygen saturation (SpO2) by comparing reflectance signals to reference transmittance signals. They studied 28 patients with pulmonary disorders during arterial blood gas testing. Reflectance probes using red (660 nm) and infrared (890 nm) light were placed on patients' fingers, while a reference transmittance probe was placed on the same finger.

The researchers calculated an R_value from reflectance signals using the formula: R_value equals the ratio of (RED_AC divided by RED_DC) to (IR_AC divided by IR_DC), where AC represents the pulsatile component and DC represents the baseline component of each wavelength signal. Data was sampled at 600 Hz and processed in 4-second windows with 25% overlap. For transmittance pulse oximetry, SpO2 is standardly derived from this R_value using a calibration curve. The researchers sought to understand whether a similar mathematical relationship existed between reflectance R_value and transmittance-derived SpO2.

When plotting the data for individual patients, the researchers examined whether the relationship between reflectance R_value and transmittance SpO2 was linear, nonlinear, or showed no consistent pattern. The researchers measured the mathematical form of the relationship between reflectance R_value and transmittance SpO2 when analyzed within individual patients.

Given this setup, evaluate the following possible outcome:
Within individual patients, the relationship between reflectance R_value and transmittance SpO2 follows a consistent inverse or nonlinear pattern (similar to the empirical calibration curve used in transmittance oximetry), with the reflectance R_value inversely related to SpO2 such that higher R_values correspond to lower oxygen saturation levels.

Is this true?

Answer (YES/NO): NO